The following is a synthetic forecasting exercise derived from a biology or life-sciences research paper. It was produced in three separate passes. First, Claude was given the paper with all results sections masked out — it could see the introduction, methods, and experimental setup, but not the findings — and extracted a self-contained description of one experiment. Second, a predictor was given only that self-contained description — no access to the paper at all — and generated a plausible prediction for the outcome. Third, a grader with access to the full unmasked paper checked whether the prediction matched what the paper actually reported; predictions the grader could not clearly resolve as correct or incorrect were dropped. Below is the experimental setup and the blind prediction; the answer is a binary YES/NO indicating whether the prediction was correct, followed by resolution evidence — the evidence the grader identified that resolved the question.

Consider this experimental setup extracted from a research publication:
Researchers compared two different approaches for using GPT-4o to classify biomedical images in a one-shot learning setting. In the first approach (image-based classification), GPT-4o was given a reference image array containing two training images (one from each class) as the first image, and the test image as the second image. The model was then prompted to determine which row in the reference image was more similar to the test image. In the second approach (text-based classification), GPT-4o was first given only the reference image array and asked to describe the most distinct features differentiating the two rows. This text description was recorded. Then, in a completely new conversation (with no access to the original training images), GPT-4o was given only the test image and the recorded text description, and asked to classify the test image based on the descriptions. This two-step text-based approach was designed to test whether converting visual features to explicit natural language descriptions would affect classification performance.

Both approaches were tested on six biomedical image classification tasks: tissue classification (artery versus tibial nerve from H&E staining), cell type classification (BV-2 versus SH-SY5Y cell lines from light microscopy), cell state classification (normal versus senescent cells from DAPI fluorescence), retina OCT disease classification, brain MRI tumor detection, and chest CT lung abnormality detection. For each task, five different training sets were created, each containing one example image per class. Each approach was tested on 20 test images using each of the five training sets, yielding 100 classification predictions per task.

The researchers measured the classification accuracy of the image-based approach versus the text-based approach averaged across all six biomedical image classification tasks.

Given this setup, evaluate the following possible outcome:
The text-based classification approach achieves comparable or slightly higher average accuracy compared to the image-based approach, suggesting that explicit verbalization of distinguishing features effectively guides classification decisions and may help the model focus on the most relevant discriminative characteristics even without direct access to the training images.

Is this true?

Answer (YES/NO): NO